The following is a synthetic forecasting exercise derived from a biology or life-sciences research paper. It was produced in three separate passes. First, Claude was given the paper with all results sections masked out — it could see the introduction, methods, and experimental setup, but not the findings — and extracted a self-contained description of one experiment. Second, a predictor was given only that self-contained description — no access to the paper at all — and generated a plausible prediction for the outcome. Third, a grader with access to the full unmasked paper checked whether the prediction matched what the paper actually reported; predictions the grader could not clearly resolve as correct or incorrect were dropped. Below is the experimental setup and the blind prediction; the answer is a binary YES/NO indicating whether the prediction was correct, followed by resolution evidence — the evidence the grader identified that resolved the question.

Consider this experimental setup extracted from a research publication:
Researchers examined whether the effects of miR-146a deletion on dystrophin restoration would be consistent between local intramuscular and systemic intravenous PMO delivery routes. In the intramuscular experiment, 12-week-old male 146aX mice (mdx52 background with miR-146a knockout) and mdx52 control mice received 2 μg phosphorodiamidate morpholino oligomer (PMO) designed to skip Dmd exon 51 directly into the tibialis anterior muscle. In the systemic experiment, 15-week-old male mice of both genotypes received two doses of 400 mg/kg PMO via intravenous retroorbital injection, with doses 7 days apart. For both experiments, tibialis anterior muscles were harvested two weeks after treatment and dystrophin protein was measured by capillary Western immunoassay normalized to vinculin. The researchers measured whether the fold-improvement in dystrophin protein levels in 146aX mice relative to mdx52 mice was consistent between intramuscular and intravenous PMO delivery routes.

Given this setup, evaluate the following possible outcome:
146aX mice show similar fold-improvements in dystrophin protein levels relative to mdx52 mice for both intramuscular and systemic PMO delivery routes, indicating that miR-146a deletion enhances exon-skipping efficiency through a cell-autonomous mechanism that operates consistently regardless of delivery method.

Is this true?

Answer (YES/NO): NO